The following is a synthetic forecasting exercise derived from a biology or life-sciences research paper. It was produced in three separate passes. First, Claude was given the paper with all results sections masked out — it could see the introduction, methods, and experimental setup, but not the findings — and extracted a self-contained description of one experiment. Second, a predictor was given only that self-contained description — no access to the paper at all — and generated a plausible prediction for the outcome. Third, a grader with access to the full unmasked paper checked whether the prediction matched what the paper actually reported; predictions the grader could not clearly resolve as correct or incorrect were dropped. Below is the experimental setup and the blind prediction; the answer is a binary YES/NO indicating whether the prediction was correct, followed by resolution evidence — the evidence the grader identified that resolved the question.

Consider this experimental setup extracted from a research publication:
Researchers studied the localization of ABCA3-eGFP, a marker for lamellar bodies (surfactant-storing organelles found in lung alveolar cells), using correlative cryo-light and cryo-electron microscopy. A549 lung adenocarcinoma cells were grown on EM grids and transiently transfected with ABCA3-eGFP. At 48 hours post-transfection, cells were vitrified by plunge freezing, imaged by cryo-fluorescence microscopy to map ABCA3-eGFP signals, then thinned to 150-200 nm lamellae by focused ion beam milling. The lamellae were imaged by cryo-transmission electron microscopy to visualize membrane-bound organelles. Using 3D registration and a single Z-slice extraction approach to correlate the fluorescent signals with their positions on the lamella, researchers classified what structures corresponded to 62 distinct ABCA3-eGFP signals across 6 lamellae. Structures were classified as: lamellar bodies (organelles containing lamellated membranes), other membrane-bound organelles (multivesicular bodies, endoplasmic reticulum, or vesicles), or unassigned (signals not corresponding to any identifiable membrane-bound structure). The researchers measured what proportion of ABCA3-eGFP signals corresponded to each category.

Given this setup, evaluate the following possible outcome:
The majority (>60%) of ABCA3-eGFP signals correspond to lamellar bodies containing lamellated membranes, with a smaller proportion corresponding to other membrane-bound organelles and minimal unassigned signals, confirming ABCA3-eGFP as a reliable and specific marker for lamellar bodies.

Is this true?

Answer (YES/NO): NO